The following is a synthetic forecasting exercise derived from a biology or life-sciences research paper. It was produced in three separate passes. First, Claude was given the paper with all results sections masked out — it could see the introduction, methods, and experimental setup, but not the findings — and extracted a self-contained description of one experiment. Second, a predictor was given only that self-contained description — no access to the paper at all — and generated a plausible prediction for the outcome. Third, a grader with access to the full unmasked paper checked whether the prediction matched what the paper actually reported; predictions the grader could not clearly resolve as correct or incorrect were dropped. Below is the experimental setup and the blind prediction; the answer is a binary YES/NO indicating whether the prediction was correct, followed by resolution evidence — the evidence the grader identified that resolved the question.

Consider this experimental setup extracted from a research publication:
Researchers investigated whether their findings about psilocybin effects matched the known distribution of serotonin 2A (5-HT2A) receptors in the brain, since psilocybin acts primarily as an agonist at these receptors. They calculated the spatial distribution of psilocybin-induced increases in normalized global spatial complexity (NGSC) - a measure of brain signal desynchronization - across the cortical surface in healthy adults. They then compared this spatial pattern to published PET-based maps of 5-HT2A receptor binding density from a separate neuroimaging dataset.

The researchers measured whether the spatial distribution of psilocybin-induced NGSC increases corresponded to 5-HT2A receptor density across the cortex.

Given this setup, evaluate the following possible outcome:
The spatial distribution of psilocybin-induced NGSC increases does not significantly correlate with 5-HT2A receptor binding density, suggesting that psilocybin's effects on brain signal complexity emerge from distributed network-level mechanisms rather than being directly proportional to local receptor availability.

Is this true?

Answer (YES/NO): NO